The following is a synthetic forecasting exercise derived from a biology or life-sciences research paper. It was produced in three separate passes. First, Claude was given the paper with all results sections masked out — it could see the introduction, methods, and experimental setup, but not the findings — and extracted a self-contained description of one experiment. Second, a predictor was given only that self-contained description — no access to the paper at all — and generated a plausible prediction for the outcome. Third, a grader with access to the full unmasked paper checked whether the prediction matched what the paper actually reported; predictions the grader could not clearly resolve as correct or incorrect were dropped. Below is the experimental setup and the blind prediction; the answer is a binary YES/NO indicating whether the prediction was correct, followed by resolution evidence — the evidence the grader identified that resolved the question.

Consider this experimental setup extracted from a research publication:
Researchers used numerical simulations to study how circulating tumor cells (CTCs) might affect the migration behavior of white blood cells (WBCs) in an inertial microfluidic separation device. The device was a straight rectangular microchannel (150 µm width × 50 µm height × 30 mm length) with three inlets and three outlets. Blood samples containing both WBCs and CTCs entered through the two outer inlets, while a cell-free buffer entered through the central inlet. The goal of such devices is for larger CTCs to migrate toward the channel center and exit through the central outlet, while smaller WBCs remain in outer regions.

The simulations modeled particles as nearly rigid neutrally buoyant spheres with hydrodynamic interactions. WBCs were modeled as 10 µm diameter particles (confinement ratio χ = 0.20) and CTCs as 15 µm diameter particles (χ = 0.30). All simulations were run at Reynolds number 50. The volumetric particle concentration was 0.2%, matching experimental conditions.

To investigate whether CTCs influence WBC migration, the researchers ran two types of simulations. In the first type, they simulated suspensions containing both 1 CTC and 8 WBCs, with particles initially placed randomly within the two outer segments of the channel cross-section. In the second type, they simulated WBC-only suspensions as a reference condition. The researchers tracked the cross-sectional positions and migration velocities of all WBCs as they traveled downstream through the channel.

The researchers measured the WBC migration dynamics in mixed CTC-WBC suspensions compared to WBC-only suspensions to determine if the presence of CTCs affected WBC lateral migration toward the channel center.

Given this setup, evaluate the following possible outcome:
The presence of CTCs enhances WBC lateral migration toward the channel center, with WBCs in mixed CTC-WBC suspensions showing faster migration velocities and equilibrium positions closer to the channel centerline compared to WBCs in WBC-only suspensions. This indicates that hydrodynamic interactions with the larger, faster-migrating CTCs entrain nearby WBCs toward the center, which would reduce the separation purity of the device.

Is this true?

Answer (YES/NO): NO